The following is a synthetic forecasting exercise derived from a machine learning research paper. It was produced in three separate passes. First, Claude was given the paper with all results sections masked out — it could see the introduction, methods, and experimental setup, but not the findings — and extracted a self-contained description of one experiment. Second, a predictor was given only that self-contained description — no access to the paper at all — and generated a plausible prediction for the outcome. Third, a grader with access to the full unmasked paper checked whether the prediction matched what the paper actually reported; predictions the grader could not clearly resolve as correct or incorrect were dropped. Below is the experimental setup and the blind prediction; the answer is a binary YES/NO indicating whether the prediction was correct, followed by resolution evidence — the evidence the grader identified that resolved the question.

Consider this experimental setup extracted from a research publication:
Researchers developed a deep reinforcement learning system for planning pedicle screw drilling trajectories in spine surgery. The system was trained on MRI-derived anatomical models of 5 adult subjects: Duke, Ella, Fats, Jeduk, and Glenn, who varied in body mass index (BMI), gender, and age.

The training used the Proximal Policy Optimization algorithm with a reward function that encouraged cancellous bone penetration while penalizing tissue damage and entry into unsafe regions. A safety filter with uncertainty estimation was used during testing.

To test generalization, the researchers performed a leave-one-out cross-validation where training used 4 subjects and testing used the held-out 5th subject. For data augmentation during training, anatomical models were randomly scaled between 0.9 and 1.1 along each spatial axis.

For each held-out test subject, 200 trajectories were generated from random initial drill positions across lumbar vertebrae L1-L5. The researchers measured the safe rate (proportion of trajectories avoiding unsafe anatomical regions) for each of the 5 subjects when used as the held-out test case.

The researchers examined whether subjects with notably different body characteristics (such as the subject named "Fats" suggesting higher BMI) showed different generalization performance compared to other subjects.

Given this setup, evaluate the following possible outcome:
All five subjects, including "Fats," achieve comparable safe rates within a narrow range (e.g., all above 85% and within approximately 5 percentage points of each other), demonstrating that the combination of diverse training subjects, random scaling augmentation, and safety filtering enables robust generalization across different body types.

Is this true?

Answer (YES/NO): NO